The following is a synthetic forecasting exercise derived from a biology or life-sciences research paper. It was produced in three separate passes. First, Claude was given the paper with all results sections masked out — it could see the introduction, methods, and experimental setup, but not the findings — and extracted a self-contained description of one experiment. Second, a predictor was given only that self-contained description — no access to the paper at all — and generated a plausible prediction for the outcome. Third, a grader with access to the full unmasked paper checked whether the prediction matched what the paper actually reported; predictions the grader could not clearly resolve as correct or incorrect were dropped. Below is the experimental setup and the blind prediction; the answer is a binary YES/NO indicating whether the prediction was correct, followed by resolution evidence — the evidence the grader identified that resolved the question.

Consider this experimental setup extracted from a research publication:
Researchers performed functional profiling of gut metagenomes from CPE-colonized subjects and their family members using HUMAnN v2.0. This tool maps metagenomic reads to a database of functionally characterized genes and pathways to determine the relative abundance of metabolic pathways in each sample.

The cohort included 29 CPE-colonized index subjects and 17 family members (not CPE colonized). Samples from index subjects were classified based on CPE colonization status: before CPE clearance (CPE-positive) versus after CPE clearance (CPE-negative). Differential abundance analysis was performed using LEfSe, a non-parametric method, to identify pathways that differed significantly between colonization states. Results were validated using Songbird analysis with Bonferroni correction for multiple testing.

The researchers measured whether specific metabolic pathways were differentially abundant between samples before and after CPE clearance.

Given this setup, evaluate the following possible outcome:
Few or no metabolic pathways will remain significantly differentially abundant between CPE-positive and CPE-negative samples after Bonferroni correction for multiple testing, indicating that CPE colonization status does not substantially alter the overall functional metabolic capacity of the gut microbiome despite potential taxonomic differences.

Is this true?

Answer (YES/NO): NO